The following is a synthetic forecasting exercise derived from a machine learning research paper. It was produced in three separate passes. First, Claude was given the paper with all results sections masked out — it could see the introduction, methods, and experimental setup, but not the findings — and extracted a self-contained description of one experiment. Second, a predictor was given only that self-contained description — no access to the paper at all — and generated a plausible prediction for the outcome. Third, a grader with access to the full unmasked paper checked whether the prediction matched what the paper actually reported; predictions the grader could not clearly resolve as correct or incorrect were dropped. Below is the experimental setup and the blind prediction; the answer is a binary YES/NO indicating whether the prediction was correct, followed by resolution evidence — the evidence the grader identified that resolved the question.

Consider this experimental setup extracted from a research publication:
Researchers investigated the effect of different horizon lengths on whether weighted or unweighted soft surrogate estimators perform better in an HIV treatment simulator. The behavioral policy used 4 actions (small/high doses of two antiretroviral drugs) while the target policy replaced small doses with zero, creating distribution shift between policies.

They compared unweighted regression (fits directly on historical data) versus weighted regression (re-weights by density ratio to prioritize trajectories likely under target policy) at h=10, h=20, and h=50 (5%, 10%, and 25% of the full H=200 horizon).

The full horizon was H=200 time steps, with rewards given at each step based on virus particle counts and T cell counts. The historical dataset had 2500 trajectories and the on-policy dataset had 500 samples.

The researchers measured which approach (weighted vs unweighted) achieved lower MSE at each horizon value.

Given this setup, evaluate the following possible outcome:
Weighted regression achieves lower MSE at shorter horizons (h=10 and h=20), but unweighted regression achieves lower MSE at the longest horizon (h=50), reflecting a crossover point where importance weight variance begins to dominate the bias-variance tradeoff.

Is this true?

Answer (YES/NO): NO